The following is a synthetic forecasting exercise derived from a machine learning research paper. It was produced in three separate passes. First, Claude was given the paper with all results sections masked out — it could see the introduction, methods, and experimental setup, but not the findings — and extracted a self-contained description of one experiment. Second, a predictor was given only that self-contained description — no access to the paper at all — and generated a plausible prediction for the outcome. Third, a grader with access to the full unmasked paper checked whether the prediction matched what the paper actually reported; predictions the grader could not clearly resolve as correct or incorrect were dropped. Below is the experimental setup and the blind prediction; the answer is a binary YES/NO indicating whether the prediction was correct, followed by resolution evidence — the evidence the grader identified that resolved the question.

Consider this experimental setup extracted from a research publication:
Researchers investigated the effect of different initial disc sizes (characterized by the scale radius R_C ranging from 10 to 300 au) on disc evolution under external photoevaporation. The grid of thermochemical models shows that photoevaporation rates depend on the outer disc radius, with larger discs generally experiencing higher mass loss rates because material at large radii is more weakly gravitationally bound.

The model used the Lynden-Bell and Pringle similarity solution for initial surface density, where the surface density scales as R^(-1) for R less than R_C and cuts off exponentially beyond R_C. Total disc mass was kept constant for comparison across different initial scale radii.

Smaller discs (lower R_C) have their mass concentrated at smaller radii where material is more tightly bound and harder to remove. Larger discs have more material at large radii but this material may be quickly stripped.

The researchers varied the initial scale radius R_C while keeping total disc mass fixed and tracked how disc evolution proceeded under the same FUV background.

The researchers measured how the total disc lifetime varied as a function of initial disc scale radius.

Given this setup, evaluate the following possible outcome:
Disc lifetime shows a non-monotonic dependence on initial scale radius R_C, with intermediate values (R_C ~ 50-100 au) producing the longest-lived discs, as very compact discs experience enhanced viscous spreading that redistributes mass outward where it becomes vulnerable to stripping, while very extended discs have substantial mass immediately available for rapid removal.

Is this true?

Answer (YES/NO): NO